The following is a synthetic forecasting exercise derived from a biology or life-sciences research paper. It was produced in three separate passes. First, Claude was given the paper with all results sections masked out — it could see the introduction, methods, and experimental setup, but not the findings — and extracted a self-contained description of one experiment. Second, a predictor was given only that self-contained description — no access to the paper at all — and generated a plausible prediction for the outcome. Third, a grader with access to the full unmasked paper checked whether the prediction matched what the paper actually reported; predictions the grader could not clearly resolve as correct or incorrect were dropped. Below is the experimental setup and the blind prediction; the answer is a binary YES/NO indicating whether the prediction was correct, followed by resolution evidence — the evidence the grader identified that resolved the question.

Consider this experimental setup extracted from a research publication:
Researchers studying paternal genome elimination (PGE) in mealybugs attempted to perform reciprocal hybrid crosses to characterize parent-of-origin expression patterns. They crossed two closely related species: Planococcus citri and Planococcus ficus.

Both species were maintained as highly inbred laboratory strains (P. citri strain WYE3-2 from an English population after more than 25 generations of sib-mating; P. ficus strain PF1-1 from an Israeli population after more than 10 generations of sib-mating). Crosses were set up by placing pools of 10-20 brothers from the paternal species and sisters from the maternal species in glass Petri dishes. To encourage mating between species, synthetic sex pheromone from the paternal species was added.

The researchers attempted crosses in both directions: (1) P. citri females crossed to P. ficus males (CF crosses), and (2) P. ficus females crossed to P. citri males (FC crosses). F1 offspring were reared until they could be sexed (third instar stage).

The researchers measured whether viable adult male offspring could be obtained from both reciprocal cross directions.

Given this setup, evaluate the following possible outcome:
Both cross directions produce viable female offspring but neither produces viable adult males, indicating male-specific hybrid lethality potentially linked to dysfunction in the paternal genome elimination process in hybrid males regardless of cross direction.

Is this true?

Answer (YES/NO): NO